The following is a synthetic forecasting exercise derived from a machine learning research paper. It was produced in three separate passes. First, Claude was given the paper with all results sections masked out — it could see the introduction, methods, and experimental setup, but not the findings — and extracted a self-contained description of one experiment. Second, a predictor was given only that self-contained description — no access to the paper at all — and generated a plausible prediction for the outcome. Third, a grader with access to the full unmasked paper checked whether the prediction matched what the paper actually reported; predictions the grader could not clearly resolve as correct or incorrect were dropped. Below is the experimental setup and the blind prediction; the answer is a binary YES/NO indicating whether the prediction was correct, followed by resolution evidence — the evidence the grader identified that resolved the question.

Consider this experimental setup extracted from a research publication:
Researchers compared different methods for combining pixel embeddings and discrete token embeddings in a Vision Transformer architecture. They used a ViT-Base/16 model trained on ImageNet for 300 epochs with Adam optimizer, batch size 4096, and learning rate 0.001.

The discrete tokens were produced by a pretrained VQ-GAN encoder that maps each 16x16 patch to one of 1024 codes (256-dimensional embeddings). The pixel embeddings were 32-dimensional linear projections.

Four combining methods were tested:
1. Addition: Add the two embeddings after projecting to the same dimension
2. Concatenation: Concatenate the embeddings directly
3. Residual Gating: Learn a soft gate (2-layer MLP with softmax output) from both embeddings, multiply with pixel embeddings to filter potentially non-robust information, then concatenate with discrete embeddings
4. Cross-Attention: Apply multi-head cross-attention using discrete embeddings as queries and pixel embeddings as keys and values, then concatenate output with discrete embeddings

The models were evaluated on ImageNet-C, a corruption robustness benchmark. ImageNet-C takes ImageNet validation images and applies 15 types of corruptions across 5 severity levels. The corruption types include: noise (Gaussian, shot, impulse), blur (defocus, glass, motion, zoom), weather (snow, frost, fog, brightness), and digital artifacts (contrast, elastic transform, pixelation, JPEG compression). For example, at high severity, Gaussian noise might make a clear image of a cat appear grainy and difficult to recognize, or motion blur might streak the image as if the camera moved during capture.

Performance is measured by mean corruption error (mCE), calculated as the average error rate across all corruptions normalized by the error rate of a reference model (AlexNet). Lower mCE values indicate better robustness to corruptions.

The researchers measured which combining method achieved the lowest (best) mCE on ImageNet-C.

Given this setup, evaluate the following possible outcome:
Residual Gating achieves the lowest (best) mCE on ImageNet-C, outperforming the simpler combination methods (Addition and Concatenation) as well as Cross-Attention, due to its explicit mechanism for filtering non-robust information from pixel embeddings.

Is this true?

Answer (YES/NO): NO